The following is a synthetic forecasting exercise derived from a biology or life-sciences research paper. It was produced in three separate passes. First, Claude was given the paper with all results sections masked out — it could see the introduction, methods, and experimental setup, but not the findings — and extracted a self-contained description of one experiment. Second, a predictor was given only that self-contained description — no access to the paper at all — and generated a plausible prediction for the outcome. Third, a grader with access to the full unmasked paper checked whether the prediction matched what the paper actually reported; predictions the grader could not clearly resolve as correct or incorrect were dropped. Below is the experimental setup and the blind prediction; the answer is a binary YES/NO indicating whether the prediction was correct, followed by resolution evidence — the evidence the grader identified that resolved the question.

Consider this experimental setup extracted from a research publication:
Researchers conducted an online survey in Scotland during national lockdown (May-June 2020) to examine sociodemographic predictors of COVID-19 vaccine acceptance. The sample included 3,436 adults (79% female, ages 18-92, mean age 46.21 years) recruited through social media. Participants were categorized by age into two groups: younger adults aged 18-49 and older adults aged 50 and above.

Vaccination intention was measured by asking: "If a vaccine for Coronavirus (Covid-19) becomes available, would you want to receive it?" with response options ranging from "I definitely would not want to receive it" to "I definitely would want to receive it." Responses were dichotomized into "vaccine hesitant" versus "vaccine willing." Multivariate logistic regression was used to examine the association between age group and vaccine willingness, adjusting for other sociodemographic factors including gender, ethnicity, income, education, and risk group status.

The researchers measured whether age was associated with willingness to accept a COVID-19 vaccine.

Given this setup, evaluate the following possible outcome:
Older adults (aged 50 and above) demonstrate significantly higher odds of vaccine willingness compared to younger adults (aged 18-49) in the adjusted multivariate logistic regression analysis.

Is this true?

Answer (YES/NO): NO